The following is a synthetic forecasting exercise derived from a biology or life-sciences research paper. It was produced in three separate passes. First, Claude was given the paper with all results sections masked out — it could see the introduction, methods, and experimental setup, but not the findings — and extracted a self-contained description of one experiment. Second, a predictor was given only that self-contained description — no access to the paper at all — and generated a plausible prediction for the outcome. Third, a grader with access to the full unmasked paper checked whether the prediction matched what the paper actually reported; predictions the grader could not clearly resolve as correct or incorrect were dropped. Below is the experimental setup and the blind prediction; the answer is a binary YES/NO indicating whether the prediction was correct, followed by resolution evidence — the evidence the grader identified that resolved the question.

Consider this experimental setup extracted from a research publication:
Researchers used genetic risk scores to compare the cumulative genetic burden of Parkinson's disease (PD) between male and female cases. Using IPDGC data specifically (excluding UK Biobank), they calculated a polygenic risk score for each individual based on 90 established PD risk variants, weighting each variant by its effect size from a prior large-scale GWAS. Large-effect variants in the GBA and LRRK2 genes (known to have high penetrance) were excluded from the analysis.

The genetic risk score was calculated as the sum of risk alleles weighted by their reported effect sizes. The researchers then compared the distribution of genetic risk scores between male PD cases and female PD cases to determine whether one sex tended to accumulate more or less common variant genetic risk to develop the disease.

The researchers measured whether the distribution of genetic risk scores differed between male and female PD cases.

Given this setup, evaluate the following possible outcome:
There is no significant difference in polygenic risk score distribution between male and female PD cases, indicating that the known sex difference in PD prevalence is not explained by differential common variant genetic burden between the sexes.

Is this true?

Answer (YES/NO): YES